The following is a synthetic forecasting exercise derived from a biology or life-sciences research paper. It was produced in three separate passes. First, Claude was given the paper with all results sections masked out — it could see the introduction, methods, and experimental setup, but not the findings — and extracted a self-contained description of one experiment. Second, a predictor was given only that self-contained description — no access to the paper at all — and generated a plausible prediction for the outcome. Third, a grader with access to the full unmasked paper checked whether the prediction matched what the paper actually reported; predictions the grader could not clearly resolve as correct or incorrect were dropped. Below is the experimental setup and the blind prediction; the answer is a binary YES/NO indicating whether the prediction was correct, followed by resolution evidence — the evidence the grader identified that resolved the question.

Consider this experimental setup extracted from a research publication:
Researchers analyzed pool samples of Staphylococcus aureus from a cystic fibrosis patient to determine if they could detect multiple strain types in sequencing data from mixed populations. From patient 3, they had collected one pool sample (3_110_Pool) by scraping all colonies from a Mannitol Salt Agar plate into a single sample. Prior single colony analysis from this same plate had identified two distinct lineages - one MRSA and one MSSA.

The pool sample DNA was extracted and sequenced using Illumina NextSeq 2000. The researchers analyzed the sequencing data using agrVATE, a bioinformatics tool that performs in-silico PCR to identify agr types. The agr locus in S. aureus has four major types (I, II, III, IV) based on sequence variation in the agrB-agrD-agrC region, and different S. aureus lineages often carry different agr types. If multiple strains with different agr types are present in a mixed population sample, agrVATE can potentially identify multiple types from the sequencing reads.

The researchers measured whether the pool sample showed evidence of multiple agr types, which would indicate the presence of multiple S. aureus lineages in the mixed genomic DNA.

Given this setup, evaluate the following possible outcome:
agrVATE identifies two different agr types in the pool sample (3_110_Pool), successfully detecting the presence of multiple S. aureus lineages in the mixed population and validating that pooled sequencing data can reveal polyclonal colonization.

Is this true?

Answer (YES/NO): YES